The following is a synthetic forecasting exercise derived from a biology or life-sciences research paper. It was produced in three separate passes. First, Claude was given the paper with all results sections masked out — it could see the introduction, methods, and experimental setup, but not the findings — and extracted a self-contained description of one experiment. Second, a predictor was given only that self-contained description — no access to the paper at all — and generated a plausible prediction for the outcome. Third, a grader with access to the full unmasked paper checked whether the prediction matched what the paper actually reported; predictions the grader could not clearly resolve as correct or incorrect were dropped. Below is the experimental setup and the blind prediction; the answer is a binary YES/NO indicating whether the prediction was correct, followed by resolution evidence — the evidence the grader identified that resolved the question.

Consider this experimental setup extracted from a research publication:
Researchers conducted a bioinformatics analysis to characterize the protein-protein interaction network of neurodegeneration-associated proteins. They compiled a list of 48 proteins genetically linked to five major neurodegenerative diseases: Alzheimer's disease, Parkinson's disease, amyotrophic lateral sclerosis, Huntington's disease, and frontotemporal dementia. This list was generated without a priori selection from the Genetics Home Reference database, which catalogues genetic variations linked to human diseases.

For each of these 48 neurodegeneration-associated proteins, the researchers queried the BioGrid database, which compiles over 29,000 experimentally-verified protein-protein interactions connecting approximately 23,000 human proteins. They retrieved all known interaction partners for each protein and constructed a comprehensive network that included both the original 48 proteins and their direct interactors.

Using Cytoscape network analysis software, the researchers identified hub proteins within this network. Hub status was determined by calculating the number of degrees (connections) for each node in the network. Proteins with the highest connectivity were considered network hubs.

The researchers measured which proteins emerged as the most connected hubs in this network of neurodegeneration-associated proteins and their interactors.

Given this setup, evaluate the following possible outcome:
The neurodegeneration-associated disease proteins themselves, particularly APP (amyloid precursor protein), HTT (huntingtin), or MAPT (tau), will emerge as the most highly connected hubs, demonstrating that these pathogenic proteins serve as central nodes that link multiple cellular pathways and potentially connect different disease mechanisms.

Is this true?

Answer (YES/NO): NO